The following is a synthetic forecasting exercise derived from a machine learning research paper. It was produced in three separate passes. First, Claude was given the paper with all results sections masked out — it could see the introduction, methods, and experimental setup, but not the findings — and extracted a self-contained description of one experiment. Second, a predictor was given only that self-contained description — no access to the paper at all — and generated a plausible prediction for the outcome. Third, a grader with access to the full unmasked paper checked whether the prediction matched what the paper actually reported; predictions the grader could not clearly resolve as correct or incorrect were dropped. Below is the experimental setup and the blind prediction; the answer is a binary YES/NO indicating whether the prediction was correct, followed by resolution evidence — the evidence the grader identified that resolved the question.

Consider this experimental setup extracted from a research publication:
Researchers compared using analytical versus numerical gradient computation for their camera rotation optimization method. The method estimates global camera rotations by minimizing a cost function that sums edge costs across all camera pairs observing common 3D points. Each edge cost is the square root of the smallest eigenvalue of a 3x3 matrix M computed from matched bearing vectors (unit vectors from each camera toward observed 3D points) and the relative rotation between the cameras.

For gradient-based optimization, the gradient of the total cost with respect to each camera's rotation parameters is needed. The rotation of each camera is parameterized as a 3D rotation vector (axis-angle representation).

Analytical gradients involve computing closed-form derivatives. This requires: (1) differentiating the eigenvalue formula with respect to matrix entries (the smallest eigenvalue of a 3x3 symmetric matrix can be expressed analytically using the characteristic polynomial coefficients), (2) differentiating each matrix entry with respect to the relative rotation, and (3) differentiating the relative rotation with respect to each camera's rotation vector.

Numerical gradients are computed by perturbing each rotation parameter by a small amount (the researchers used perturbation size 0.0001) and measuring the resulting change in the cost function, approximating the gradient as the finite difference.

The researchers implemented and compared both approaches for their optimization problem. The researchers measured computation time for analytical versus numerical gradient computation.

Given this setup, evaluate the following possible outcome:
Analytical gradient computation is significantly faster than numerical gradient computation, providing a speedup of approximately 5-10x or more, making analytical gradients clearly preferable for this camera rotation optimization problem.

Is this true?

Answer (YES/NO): NO